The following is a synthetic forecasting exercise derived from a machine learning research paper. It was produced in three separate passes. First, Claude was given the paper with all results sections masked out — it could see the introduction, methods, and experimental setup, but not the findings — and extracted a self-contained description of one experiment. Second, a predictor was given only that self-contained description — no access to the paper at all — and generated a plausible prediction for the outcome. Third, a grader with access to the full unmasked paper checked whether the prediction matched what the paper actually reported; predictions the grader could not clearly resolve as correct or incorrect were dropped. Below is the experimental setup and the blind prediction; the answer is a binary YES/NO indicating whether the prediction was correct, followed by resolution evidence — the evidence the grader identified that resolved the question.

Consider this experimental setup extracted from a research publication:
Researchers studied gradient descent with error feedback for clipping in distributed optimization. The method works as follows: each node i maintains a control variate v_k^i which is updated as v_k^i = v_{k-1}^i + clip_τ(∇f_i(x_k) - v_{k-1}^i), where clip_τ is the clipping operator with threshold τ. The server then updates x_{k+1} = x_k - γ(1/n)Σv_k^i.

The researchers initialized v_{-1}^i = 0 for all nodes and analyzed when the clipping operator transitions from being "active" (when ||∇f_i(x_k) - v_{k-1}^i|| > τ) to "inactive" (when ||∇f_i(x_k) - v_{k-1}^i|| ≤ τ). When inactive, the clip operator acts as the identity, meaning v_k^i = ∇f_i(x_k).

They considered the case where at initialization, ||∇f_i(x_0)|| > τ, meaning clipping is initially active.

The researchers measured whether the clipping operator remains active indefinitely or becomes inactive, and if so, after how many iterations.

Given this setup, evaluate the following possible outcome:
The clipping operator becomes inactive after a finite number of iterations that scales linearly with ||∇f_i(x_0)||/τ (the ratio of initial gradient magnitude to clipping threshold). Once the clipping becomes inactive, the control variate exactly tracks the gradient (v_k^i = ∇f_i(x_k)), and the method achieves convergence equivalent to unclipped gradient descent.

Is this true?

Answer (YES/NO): YES